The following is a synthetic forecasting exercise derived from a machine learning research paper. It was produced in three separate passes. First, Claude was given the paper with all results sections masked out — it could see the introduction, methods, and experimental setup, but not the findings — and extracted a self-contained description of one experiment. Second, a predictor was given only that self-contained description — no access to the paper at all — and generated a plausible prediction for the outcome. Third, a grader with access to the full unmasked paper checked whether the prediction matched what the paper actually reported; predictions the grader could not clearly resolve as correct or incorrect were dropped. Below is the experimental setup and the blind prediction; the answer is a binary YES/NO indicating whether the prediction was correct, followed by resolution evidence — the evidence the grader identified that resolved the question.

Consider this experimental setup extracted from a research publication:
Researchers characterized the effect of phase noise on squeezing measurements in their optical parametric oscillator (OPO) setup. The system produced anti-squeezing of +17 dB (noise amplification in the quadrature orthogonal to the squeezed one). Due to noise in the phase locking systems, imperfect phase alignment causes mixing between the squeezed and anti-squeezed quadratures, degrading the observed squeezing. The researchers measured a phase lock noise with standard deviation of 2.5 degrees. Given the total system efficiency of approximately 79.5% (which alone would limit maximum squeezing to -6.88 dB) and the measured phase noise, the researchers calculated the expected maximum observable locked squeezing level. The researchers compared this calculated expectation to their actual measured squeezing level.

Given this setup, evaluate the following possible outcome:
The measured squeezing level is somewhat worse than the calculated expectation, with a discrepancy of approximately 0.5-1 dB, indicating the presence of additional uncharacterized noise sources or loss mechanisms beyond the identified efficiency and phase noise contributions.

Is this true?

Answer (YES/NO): NO